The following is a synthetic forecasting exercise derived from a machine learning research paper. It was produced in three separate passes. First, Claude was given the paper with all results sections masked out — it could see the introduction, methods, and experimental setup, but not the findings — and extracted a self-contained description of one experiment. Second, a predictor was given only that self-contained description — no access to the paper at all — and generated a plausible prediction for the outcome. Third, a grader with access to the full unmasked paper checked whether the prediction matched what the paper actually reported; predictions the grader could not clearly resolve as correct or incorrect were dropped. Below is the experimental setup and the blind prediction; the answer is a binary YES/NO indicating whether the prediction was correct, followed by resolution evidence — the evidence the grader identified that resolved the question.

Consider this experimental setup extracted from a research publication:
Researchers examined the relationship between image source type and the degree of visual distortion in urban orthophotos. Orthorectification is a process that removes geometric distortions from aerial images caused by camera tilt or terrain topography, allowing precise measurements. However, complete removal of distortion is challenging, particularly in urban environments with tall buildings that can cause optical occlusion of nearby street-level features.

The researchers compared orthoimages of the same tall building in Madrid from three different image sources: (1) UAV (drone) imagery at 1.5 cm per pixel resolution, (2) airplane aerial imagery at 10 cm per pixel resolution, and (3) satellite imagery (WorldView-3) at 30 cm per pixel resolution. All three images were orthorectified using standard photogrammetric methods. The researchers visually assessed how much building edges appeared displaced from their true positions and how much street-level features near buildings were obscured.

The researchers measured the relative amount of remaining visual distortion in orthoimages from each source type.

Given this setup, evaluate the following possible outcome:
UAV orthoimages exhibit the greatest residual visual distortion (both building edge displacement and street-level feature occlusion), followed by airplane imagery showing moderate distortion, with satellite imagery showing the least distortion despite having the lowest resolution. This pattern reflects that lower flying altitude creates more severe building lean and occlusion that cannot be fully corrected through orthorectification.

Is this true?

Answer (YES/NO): NO